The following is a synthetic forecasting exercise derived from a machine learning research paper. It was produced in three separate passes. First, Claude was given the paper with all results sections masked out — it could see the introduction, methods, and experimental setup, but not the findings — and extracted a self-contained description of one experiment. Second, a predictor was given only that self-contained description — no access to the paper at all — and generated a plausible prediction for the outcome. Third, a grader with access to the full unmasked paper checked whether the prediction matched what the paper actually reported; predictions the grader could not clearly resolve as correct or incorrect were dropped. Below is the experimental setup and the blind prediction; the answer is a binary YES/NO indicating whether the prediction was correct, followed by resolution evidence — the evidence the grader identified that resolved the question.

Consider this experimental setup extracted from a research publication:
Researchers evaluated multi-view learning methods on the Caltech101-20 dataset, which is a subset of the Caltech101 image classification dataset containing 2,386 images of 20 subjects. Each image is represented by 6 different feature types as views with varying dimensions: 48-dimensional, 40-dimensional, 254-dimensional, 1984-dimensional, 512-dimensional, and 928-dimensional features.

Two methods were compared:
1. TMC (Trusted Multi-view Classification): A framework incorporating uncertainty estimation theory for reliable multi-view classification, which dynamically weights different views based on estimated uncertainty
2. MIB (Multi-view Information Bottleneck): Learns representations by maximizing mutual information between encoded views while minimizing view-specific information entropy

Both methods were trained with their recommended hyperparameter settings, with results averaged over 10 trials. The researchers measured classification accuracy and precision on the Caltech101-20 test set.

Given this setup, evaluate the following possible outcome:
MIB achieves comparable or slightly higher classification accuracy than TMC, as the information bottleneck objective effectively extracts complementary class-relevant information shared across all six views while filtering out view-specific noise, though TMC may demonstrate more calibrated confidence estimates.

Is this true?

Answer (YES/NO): NO